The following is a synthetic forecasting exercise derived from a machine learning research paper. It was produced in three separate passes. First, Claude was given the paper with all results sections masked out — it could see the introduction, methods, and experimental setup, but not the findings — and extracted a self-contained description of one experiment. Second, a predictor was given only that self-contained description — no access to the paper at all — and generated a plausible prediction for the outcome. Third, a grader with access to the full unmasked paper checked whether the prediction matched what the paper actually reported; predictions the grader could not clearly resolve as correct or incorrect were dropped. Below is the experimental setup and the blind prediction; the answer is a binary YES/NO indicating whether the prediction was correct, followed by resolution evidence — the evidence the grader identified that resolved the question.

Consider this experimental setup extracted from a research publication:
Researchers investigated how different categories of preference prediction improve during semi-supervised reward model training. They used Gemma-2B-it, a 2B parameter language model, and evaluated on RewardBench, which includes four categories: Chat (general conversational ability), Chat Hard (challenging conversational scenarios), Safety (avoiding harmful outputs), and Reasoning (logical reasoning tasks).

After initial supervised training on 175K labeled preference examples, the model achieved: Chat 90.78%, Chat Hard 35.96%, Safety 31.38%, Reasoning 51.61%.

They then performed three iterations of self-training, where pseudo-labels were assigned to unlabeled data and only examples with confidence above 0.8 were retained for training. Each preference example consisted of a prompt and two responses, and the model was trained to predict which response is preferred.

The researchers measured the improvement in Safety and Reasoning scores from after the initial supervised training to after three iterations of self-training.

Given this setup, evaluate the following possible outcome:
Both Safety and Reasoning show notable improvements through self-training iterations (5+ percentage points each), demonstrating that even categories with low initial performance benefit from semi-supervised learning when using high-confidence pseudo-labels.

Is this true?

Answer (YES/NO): YES